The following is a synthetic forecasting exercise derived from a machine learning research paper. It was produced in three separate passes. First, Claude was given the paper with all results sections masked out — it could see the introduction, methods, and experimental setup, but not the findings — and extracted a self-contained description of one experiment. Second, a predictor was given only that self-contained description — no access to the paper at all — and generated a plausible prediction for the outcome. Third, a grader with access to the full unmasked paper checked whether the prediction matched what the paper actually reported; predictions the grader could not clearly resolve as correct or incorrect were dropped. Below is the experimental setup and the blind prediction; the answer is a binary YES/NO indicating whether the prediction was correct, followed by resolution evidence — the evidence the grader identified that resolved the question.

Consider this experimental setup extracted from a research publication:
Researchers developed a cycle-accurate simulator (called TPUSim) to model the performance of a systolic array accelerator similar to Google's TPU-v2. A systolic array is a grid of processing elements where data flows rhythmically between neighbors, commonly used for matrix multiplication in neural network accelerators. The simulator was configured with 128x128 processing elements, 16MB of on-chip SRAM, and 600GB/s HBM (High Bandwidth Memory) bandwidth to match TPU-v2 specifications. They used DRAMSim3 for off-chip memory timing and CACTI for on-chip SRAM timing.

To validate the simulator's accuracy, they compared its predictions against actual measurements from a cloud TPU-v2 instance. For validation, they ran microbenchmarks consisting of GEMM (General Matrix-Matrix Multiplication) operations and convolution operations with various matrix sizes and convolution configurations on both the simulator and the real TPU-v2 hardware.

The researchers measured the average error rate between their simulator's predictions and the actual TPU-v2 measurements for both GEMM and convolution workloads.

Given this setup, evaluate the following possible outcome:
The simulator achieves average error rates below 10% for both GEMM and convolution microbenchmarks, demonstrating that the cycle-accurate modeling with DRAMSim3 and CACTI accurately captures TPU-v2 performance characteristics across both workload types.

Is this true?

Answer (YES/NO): YES